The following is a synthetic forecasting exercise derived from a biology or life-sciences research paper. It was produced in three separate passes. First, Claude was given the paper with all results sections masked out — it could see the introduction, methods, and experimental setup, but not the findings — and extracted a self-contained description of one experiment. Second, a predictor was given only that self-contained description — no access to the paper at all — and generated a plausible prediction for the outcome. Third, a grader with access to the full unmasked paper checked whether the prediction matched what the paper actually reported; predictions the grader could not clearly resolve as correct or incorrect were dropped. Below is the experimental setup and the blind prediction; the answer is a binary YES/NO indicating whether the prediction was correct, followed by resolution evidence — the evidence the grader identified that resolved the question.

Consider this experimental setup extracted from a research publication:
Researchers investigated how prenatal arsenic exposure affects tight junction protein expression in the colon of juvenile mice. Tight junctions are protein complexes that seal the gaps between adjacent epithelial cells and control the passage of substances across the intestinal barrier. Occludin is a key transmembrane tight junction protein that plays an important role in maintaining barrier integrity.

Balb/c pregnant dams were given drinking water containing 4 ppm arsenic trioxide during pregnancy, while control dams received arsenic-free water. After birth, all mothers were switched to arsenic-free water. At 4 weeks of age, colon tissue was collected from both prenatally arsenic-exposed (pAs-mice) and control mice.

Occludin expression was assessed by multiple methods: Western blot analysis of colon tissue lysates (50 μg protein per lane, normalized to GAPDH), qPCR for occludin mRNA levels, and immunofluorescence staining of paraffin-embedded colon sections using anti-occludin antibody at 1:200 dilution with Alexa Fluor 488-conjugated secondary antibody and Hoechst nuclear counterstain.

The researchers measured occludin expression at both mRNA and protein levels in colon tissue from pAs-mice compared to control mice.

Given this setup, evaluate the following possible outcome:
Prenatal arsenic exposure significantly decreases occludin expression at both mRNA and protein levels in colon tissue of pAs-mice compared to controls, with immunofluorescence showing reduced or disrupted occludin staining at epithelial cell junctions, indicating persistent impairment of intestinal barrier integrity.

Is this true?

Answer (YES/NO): YES